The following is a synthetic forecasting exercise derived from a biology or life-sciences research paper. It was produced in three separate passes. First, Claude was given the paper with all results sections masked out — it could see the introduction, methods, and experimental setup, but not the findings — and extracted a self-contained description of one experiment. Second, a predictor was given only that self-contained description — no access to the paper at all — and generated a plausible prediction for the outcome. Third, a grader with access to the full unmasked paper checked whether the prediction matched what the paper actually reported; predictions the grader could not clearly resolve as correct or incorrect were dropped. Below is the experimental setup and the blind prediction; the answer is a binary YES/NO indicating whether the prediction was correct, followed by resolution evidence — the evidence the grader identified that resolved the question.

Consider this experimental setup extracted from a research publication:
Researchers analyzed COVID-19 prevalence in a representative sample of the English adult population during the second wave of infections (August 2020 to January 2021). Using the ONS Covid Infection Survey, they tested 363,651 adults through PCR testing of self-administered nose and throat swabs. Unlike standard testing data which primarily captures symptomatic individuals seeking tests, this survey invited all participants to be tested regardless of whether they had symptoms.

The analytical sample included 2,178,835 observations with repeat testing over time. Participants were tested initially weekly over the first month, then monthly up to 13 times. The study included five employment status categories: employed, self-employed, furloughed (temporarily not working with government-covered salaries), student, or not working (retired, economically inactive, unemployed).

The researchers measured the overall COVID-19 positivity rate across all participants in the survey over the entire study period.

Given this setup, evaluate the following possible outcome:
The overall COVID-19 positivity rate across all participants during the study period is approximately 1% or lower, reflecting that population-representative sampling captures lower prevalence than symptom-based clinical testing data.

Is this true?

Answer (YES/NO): YES